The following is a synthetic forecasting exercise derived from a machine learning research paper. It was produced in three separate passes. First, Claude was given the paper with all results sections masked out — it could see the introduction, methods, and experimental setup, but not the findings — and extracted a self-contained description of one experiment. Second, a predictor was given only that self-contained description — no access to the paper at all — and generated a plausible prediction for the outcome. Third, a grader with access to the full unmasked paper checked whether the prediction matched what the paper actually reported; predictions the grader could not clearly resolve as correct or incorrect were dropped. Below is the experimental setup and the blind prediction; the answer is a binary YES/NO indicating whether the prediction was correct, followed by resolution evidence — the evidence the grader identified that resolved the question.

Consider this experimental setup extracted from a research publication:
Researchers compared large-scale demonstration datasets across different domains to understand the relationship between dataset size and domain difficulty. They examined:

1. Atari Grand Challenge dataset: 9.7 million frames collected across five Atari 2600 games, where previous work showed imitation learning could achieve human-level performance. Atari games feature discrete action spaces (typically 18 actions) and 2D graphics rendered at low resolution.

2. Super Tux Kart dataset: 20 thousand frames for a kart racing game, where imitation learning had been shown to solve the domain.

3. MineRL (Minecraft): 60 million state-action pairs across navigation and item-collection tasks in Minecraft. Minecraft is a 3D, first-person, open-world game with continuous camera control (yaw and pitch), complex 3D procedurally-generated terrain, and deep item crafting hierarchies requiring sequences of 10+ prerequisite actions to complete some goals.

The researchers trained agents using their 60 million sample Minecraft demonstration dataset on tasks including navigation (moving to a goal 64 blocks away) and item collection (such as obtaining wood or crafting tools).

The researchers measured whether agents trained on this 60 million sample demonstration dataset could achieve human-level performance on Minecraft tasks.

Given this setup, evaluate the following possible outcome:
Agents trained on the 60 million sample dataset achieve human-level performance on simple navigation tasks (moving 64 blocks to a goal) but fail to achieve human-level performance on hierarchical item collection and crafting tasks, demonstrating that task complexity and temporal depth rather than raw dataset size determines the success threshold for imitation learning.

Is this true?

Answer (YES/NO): NO